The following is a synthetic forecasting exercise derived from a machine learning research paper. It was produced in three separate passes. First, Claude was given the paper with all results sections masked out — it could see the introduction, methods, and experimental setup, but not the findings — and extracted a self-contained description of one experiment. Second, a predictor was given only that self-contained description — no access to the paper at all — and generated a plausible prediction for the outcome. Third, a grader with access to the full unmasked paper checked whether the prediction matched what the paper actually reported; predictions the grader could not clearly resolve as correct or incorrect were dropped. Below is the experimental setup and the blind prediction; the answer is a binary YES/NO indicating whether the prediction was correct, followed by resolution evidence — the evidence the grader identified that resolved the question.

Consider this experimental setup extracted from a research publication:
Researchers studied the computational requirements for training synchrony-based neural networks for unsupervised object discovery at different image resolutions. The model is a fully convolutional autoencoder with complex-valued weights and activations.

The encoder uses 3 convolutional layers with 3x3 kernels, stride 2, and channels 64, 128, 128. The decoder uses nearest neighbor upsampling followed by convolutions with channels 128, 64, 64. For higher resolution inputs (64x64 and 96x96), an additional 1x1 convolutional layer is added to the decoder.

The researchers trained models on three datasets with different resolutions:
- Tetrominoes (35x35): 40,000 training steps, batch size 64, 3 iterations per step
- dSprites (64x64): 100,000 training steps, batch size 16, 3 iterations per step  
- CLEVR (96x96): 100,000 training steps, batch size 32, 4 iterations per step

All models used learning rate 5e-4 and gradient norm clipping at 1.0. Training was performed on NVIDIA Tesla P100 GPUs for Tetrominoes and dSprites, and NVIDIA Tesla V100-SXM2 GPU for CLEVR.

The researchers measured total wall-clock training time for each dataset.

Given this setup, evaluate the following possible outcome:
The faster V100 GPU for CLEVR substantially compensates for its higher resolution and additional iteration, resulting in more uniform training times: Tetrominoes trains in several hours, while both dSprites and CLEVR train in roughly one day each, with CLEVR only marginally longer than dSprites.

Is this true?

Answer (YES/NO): NO